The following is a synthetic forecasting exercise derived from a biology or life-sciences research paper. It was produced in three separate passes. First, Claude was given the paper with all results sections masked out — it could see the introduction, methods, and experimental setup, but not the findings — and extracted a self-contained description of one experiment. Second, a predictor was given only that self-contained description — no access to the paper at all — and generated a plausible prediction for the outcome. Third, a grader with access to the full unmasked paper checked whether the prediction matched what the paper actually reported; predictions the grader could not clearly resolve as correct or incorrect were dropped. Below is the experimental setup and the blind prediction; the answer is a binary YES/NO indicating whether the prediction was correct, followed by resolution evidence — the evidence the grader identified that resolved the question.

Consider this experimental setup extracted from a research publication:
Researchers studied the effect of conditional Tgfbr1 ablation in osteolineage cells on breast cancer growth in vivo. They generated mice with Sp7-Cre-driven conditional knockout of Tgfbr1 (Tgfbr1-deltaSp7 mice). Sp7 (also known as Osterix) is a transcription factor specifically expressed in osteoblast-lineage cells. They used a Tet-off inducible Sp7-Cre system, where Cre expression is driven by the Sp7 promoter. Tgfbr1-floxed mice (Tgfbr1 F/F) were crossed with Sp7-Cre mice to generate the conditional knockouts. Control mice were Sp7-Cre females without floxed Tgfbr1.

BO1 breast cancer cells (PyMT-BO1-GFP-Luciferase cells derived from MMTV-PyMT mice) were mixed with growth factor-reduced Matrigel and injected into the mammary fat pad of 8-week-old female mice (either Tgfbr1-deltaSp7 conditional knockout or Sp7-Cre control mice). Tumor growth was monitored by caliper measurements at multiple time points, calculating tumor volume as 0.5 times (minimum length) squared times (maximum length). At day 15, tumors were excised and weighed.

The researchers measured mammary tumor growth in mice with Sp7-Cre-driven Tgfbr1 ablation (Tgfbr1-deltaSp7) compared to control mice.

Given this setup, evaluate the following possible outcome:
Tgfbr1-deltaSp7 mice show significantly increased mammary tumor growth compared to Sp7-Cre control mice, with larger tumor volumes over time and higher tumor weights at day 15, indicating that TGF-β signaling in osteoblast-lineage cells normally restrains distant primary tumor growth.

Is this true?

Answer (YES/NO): NO